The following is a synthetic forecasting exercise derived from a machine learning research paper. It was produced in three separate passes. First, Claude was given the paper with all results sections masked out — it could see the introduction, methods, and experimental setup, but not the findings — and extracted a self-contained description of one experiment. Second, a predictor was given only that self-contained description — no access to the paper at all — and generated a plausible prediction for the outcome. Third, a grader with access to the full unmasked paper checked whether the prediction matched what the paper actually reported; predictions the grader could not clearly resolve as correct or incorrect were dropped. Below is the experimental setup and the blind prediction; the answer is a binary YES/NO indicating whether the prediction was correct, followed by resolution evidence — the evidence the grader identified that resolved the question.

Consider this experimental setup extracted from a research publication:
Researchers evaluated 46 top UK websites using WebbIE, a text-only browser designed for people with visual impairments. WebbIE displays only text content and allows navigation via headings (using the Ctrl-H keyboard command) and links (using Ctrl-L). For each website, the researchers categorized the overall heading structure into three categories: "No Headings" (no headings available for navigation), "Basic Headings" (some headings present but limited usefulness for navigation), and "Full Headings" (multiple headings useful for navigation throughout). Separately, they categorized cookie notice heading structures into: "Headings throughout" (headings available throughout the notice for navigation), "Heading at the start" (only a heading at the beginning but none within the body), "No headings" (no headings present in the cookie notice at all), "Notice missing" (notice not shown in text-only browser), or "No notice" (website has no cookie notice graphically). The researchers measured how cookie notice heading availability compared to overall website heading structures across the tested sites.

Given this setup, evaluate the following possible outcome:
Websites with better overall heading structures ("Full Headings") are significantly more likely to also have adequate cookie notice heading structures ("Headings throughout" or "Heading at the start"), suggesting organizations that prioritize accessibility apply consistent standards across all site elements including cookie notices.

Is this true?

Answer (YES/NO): NO